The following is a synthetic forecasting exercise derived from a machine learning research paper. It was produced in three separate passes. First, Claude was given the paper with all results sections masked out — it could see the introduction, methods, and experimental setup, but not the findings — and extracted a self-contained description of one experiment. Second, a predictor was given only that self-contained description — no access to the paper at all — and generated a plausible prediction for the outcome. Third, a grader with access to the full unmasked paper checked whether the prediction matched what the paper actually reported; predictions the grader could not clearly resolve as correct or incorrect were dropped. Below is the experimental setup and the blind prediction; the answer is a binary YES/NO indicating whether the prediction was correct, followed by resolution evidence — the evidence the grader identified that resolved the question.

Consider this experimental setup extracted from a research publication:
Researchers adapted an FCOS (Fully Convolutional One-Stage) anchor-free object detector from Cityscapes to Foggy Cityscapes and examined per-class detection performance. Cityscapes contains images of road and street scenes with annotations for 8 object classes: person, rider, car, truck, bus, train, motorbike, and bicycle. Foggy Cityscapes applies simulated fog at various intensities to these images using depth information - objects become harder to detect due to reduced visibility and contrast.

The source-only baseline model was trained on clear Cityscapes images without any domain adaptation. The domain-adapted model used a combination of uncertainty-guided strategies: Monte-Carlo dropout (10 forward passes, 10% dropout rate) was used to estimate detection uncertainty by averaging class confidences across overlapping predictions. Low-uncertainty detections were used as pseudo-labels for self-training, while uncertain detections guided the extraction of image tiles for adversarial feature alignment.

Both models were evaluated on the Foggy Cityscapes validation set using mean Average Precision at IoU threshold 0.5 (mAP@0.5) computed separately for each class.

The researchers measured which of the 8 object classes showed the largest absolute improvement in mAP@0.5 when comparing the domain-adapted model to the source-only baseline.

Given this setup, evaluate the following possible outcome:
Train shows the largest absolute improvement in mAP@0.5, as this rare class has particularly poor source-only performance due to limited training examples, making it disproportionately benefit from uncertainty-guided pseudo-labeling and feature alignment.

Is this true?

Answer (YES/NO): NO